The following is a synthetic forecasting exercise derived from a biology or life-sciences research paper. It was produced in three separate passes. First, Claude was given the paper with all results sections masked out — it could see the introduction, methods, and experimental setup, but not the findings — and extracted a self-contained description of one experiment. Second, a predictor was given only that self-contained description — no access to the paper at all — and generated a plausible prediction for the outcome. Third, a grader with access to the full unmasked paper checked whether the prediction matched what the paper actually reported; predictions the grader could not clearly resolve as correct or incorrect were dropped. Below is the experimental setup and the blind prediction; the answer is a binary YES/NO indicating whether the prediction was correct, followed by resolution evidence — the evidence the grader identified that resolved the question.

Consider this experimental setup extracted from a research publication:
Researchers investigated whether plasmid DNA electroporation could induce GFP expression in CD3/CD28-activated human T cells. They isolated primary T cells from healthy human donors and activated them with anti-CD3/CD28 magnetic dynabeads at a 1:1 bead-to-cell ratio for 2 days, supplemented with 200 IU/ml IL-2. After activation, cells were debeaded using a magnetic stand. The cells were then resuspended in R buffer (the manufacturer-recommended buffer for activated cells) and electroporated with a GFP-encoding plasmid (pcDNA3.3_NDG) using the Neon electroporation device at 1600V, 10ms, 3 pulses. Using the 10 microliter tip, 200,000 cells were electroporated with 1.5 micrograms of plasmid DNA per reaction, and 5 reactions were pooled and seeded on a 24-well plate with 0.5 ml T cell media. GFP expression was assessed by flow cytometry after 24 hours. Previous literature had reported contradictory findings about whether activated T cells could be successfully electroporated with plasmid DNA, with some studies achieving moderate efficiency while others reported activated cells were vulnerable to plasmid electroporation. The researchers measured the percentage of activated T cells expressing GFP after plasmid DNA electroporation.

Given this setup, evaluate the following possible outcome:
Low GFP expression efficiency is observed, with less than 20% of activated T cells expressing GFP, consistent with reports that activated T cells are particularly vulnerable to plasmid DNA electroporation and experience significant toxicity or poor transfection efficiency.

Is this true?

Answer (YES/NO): NO